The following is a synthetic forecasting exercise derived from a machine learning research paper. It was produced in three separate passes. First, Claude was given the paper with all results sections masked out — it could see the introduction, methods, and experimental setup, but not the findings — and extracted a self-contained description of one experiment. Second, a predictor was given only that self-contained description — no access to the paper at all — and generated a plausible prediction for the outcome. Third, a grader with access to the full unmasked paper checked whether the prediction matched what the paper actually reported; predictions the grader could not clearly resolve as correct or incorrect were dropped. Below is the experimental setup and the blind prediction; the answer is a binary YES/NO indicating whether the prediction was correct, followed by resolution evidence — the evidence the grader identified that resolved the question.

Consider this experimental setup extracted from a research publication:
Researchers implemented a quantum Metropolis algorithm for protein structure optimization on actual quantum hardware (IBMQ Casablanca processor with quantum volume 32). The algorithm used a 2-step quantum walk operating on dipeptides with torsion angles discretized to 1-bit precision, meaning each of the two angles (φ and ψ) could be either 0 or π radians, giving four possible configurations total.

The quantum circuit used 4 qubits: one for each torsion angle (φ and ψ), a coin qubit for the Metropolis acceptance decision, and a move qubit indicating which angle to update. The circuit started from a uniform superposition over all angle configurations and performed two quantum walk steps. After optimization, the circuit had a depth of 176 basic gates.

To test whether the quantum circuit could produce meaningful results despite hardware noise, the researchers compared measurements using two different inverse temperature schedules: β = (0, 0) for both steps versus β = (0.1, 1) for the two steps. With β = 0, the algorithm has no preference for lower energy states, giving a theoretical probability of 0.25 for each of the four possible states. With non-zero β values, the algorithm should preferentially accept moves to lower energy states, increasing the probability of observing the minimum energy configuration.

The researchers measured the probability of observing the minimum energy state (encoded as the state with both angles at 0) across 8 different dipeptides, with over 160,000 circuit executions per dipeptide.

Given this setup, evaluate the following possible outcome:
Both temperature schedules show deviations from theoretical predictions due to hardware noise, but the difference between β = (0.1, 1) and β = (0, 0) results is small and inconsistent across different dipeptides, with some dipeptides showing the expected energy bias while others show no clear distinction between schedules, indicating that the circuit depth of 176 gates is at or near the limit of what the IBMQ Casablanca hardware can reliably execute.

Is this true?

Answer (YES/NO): NO